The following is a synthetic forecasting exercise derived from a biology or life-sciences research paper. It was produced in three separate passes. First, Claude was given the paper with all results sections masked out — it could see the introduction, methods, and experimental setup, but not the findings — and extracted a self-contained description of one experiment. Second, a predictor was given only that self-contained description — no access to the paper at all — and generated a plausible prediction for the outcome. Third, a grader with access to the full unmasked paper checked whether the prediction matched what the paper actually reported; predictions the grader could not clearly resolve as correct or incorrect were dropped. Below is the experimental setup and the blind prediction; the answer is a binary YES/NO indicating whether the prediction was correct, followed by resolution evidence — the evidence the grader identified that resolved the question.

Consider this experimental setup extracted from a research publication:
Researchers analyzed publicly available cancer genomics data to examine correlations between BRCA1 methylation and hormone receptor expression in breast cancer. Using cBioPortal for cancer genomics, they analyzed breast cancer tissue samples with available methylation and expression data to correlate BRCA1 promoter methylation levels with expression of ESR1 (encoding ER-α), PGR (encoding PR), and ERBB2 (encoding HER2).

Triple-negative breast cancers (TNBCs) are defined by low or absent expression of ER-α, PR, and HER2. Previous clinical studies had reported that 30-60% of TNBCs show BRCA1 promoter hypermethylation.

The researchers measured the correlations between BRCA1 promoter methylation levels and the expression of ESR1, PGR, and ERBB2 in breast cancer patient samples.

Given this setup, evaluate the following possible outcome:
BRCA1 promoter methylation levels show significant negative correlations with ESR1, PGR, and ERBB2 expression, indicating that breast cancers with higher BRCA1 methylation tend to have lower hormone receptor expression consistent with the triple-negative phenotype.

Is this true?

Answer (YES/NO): YES